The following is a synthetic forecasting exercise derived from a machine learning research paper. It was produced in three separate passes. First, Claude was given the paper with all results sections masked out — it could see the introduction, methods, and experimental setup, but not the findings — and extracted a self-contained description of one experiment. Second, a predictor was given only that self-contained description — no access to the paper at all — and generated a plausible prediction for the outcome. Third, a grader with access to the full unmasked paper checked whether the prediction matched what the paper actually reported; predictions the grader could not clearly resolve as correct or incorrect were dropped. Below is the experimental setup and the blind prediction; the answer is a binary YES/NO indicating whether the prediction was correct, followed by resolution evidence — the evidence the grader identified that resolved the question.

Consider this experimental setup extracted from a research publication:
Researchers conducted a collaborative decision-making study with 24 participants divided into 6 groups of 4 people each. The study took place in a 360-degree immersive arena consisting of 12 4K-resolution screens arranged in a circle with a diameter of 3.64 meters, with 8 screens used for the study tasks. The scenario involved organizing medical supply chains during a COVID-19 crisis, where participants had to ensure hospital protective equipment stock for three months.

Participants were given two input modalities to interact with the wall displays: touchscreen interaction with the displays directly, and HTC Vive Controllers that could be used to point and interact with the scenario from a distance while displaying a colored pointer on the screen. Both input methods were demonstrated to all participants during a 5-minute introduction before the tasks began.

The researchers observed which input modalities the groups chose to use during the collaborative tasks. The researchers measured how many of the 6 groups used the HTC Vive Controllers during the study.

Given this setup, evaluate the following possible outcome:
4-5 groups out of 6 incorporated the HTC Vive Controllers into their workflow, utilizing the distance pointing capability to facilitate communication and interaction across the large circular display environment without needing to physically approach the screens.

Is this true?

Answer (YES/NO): NO